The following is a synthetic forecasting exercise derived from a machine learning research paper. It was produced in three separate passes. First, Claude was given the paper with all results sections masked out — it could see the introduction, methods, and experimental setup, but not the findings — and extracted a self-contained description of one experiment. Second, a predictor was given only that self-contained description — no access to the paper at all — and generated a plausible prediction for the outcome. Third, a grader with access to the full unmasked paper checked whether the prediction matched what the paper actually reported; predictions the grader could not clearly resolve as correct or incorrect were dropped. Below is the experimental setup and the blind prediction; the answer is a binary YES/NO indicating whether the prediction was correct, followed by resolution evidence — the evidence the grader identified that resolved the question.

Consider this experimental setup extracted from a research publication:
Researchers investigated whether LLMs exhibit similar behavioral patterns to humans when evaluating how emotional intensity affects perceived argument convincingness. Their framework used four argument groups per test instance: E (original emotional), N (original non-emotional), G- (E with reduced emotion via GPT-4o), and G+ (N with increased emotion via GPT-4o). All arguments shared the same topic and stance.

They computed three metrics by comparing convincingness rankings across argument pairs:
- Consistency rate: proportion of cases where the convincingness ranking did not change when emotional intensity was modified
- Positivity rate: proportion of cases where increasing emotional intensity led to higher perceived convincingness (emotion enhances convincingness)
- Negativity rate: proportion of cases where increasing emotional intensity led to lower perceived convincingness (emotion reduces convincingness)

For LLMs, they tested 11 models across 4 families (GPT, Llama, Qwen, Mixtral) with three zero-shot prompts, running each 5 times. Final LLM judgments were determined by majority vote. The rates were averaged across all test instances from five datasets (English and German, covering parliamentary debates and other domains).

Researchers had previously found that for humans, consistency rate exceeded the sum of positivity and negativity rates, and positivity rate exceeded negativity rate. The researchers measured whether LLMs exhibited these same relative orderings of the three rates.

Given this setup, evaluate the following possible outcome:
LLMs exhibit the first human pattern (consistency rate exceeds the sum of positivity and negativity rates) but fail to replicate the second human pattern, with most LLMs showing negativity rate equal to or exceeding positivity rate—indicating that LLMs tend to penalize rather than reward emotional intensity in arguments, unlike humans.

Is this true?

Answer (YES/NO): NO